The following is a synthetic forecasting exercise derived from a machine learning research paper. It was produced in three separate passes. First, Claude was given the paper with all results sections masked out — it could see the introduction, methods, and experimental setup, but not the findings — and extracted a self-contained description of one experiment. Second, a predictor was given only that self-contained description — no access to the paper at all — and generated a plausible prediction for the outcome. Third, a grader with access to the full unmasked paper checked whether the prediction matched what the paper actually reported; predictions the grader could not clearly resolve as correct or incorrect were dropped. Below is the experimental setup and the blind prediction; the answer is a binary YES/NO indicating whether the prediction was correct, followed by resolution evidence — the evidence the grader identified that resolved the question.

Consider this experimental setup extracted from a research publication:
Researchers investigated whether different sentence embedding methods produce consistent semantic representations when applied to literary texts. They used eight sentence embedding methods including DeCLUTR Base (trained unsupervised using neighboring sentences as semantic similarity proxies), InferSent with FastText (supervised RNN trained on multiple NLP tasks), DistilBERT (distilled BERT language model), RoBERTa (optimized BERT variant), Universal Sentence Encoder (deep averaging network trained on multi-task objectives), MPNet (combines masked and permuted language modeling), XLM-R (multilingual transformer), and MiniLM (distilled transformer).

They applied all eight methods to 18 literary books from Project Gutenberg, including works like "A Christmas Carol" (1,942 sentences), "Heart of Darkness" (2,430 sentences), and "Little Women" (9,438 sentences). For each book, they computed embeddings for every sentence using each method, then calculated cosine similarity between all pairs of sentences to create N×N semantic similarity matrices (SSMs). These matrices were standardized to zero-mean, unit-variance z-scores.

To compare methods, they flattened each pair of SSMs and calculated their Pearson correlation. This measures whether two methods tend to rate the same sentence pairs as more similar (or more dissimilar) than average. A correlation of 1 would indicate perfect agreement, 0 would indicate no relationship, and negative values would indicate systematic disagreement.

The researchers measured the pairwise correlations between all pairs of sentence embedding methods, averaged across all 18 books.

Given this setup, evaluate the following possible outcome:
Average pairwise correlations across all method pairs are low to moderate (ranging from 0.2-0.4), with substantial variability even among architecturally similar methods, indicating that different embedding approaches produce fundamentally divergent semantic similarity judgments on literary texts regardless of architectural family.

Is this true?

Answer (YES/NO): NO